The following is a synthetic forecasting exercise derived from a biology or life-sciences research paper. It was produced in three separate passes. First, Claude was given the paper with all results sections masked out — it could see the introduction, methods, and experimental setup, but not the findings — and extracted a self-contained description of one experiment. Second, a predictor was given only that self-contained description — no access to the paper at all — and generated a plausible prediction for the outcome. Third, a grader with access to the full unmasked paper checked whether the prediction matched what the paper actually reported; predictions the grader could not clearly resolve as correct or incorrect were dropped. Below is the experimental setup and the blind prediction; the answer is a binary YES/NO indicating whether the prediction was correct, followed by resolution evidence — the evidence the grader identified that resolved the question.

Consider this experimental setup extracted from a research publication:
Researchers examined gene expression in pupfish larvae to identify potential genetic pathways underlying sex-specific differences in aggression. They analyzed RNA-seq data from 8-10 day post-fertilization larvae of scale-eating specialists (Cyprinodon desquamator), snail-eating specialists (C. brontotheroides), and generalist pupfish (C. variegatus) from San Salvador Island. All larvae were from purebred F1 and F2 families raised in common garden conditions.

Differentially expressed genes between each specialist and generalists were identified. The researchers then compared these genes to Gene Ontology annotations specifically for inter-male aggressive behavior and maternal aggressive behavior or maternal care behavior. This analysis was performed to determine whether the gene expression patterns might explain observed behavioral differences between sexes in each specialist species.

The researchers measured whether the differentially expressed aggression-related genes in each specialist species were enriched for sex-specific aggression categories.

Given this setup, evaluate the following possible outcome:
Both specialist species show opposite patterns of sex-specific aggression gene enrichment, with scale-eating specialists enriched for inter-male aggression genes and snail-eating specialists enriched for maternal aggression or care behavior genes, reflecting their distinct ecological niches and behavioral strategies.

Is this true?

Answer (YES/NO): NO